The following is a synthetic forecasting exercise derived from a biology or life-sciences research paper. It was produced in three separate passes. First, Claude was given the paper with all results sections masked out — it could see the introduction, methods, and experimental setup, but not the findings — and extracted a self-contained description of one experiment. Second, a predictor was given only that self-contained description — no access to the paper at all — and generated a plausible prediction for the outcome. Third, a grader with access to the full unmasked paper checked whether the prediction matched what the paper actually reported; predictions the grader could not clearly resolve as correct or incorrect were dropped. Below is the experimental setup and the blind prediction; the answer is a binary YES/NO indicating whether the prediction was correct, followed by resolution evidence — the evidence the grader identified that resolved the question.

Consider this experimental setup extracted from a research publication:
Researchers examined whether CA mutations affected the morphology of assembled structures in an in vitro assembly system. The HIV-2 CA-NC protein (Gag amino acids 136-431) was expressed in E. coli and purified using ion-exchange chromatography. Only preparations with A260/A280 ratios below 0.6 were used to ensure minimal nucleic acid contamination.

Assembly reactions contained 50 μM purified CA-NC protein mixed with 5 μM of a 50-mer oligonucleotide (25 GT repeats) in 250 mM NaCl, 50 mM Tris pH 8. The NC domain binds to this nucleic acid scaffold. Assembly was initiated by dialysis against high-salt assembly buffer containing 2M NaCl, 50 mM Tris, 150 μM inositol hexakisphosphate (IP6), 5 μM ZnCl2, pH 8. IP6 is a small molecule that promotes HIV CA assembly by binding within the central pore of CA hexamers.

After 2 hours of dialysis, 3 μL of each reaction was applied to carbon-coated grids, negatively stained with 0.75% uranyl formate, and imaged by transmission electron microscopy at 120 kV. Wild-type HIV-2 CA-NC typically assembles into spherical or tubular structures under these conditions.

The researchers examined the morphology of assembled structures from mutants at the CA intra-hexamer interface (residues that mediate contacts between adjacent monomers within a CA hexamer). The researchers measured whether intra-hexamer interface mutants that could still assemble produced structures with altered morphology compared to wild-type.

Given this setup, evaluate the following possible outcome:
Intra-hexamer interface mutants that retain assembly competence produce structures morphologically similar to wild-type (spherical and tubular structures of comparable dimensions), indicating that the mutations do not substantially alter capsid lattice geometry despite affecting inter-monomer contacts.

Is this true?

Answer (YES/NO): NO